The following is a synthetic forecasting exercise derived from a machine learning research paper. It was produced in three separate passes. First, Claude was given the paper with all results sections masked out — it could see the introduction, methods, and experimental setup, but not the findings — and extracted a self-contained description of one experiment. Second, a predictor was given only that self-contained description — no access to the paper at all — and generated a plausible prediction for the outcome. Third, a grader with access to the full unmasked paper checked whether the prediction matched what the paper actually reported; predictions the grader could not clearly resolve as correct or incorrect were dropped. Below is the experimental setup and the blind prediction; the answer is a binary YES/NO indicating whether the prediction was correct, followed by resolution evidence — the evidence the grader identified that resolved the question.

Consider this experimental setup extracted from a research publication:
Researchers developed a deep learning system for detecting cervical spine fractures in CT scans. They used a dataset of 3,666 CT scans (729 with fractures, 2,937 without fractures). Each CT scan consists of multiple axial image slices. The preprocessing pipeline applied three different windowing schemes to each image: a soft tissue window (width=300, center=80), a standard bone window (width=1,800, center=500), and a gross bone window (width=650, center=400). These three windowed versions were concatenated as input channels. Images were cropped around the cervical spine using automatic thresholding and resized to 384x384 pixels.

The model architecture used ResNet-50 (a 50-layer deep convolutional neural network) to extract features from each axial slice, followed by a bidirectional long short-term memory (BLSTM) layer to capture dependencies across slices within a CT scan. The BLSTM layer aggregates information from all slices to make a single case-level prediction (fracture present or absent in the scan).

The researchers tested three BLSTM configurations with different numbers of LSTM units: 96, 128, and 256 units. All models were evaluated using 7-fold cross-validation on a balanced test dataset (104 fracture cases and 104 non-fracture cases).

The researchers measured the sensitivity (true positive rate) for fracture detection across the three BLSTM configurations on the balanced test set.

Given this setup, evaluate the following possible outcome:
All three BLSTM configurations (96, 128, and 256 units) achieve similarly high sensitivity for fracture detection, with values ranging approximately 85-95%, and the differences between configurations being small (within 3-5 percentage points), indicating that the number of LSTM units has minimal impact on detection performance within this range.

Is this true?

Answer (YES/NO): NO